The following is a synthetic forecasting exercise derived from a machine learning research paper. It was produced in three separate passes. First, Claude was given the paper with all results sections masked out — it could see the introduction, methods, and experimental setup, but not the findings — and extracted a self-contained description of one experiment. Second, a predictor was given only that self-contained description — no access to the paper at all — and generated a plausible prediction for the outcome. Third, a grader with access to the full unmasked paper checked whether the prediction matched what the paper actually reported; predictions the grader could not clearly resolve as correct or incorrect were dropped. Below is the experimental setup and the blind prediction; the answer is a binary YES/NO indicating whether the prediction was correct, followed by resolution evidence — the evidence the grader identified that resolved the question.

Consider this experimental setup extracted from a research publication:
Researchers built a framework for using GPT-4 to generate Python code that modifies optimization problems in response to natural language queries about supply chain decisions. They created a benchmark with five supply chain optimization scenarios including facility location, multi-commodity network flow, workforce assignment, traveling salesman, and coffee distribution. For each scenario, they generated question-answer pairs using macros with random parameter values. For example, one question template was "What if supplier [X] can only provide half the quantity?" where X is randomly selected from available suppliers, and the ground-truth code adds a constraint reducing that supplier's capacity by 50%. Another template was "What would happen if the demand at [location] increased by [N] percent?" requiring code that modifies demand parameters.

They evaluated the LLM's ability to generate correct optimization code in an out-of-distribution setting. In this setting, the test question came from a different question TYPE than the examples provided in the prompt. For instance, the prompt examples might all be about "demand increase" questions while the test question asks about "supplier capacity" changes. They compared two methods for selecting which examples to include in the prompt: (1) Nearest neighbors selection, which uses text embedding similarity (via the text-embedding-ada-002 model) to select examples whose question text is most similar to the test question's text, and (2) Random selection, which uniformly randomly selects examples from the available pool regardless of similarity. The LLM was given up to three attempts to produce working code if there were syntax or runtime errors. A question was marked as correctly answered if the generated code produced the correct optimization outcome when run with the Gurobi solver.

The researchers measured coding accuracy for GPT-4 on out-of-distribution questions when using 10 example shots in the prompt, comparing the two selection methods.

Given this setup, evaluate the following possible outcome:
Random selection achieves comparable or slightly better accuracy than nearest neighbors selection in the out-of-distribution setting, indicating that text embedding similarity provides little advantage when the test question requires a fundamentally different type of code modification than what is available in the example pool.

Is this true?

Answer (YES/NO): YES